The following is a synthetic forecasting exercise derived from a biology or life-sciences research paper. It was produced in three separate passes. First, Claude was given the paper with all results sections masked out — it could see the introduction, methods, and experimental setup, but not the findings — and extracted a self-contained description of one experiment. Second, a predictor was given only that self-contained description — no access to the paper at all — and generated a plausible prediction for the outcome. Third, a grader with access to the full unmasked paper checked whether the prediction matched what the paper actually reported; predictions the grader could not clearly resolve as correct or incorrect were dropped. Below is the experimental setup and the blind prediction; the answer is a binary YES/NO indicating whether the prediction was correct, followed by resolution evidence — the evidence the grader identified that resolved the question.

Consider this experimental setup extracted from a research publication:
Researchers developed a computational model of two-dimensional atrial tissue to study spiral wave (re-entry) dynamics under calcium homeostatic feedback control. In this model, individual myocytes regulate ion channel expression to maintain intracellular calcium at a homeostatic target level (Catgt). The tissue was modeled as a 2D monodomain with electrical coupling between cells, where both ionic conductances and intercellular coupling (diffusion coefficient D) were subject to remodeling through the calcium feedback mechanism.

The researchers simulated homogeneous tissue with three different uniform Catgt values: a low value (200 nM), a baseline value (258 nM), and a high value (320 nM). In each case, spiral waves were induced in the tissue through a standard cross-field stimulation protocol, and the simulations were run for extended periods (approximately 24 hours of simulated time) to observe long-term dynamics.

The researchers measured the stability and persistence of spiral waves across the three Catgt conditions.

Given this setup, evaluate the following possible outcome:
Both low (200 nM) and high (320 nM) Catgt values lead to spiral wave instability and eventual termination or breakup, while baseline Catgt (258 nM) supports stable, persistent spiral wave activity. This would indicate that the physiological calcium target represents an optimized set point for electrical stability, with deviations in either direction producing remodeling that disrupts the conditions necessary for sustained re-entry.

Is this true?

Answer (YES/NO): NO